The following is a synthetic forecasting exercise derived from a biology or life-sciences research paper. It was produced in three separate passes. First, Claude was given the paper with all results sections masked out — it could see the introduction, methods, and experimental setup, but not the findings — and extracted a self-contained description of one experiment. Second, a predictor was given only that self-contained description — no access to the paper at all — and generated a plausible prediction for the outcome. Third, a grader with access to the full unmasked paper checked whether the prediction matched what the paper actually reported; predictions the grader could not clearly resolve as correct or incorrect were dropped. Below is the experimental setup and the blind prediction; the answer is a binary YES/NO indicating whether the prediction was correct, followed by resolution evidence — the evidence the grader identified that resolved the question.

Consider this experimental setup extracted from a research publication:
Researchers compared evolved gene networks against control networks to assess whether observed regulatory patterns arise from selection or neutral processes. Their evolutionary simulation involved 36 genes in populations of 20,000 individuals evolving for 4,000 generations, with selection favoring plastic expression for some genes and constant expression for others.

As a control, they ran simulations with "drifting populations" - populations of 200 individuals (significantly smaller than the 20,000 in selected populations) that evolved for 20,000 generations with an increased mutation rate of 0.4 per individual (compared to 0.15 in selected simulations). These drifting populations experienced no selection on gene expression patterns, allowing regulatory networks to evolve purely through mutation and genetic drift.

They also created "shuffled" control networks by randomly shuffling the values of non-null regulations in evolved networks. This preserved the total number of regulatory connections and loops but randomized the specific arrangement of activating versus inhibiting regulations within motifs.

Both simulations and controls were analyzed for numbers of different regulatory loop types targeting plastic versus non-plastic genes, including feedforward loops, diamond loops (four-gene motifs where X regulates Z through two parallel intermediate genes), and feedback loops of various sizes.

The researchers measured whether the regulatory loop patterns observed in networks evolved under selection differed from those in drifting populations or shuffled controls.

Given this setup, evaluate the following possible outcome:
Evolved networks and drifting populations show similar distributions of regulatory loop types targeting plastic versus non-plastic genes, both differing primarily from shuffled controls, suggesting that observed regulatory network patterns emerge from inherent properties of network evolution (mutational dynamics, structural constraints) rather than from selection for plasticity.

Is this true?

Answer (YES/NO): NO